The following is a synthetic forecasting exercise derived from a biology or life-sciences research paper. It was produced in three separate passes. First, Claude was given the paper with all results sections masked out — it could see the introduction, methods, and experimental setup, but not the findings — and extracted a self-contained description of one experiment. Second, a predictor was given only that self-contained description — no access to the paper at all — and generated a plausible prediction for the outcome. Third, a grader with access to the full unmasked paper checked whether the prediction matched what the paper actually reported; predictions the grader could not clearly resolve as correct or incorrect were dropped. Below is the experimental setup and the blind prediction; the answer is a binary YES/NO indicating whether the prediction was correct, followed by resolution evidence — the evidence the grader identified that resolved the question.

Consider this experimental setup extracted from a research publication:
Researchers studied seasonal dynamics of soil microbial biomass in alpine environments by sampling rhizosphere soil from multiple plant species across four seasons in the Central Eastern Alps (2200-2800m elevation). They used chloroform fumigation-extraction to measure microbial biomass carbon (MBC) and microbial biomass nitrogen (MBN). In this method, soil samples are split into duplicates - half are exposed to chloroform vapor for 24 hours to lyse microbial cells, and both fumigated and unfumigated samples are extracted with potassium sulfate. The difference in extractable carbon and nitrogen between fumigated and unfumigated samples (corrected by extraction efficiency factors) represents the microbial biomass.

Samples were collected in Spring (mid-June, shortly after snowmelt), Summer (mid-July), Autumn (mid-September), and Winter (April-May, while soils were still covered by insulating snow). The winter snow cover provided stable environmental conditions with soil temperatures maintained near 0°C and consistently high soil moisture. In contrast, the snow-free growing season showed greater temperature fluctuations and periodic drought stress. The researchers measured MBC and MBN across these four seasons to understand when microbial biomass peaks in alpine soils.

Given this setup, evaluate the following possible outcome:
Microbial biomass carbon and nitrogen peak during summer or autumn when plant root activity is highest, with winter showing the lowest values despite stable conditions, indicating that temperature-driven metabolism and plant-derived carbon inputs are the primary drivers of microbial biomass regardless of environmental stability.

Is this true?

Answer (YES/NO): NO